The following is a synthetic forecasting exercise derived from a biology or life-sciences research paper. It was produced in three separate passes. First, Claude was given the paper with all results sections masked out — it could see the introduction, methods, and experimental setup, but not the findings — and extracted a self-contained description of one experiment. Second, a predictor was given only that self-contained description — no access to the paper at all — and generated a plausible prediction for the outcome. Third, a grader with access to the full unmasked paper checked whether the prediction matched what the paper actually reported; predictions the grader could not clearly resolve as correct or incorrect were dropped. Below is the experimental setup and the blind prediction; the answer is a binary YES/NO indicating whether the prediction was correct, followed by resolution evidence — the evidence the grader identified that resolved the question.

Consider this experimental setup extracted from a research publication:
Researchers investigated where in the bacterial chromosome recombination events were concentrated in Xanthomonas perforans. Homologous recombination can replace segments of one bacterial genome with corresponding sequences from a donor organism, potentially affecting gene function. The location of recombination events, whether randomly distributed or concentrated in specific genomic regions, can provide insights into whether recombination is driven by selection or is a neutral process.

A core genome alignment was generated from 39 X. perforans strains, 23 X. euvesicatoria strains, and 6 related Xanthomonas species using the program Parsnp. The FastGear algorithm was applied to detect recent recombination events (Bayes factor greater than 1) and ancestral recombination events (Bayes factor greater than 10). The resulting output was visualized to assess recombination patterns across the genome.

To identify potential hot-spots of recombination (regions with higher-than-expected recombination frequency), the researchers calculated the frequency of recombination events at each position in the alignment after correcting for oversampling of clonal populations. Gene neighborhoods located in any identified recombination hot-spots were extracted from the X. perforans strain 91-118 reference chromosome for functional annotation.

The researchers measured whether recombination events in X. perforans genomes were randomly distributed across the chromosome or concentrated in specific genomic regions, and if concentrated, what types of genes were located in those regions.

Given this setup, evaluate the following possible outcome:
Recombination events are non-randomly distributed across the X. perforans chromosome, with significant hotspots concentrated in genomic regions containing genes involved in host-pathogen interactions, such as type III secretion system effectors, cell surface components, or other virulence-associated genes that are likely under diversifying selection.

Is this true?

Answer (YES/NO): NO